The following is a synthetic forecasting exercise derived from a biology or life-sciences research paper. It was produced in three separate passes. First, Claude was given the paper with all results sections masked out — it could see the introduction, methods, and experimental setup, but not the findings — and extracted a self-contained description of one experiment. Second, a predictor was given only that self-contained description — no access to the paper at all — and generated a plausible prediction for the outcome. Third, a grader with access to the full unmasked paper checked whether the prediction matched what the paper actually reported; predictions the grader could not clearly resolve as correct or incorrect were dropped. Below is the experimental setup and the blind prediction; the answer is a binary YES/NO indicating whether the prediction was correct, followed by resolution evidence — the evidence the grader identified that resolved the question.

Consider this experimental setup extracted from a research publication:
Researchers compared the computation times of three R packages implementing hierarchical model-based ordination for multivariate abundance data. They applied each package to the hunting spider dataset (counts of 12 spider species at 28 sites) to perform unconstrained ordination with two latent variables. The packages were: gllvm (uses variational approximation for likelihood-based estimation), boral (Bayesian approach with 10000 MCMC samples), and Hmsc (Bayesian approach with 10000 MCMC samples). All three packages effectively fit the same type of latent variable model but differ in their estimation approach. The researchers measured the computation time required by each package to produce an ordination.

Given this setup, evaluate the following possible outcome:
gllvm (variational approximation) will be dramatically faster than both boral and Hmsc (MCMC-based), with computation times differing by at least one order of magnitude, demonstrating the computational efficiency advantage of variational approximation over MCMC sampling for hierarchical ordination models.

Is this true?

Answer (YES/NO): YES